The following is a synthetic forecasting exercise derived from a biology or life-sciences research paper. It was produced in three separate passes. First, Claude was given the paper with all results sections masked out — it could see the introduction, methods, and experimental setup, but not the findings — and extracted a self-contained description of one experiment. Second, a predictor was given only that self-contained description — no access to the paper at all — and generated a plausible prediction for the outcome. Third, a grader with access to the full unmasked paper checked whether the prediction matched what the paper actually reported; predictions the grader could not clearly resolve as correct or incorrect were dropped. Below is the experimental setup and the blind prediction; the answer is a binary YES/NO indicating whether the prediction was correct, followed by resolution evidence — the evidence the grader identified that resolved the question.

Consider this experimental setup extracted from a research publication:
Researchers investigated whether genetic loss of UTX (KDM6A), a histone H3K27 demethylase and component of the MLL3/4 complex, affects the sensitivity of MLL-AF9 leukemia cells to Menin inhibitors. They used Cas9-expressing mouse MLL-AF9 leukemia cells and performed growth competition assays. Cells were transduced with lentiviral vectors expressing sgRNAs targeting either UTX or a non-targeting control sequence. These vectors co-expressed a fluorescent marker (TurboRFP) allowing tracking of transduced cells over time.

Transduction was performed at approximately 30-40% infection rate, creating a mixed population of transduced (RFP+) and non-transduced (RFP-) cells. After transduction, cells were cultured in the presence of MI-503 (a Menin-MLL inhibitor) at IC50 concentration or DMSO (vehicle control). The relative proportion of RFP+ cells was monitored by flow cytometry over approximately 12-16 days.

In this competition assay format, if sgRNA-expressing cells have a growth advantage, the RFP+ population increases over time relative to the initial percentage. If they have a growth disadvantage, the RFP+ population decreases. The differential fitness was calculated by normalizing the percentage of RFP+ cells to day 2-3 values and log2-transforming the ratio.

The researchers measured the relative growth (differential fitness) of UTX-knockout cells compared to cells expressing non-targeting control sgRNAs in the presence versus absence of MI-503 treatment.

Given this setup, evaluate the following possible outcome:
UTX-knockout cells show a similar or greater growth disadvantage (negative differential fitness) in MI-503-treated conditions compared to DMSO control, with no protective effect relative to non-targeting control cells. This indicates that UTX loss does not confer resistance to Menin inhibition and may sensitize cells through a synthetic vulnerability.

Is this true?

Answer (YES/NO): NO